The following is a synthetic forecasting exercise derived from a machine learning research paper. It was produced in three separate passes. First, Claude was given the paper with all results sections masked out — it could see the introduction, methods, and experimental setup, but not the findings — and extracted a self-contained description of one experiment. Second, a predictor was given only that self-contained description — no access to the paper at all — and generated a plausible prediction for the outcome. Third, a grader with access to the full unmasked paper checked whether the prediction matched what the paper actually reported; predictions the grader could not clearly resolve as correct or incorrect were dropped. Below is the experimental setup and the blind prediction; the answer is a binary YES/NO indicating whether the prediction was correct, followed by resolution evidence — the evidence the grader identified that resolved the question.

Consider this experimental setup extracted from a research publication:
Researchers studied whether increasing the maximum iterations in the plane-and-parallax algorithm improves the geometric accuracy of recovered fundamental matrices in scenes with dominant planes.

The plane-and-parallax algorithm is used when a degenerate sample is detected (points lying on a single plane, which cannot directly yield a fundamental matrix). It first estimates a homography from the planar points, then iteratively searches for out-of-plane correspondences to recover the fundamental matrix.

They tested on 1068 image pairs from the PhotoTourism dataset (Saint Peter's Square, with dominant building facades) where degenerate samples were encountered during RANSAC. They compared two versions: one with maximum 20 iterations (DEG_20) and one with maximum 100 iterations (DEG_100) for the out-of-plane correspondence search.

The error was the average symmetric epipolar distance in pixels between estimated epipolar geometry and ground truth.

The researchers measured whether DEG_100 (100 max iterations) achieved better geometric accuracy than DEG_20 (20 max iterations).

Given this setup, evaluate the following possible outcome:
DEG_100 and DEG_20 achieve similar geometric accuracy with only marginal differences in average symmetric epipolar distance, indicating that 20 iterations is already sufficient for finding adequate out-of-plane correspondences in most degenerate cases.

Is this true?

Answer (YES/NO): YES